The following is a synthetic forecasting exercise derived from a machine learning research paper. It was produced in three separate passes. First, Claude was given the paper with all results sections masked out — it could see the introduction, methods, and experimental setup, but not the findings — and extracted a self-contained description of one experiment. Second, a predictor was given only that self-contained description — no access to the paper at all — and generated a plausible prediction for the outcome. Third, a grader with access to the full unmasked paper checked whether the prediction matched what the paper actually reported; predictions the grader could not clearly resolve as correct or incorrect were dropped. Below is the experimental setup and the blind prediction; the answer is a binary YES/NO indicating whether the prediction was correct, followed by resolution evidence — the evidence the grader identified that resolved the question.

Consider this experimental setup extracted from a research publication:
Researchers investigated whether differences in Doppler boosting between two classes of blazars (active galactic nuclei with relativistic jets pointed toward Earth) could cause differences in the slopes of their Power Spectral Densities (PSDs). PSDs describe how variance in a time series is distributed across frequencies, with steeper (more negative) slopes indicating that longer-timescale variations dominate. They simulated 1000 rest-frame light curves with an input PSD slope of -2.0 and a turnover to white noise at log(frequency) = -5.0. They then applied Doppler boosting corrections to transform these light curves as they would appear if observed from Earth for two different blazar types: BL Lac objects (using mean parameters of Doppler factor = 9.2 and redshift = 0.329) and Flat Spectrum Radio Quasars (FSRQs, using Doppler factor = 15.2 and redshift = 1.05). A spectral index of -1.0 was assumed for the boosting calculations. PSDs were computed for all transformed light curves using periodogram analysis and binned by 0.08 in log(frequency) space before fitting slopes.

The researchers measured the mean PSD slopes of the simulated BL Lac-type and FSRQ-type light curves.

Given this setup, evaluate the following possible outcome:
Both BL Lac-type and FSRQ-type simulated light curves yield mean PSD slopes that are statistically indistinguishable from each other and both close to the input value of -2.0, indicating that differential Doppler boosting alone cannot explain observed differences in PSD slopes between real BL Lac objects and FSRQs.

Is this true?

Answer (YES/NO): YES